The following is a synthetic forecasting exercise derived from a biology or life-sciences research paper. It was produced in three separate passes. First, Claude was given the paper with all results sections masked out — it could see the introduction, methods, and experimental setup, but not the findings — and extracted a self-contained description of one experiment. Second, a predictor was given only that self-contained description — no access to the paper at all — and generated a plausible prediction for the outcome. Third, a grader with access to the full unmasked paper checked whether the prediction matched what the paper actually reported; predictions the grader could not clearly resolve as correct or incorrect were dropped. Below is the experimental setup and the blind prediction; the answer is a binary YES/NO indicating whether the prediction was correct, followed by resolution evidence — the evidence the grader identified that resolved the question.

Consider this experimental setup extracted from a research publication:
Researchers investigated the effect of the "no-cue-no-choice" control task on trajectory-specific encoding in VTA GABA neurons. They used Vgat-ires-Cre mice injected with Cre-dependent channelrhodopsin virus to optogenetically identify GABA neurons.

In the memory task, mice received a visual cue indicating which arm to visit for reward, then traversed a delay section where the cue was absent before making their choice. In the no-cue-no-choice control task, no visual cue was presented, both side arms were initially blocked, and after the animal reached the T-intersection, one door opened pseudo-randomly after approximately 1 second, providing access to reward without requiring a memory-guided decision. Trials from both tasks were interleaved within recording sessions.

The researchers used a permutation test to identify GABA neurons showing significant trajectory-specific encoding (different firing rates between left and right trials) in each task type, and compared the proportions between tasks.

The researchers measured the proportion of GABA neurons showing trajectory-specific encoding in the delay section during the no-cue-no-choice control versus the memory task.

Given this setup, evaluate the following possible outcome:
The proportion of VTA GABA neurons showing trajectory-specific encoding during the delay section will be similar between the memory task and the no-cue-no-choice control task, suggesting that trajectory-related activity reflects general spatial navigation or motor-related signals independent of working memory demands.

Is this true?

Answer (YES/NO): NO